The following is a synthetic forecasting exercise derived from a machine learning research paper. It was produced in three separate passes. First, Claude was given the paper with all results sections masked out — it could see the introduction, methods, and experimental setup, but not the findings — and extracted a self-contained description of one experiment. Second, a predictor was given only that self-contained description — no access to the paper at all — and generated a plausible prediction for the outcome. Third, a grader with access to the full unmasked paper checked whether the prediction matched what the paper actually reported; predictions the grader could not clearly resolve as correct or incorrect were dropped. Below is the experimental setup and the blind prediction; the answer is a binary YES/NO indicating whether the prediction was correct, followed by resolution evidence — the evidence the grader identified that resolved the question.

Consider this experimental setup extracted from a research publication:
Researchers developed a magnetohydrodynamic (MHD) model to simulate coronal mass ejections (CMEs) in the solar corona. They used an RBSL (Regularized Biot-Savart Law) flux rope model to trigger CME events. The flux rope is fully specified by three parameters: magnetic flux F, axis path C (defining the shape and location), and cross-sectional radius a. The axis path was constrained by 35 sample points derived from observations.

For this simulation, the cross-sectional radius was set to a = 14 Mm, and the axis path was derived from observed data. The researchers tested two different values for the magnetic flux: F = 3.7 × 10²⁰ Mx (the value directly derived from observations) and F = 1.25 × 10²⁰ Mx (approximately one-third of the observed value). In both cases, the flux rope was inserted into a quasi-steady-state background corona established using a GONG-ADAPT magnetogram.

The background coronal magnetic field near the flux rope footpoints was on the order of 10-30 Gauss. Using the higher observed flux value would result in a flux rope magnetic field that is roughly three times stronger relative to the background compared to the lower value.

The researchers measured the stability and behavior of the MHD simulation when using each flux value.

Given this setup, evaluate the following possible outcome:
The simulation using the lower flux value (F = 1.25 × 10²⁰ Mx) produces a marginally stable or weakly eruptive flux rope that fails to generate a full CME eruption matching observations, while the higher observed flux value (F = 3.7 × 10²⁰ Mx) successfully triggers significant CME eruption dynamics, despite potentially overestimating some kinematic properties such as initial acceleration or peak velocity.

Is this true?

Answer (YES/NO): NO